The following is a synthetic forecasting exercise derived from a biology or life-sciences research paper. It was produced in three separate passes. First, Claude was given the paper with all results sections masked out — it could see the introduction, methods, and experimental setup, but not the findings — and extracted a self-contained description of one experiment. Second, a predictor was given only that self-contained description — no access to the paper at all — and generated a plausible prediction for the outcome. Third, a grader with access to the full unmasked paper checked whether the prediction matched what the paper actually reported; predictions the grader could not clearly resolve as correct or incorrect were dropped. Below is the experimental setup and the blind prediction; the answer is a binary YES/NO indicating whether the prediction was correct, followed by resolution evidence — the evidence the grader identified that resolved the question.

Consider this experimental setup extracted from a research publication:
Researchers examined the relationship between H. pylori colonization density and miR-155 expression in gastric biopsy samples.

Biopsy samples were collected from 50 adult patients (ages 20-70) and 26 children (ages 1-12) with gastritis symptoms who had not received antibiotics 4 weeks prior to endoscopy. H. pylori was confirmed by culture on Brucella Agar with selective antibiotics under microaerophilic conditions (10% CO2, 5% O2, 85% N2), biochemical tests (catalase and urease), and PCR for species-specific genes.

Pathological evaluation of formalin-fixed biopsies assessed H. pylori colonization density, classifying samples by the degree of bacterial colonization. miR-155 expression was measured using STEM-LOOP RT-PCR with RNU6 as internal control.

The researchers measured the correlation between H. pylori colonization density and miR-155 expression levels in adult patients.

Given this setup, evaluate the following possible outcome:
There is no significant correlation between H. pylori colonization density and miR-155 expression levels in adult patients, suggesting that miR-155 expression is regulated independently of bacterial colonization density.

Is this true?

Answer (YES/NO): NO